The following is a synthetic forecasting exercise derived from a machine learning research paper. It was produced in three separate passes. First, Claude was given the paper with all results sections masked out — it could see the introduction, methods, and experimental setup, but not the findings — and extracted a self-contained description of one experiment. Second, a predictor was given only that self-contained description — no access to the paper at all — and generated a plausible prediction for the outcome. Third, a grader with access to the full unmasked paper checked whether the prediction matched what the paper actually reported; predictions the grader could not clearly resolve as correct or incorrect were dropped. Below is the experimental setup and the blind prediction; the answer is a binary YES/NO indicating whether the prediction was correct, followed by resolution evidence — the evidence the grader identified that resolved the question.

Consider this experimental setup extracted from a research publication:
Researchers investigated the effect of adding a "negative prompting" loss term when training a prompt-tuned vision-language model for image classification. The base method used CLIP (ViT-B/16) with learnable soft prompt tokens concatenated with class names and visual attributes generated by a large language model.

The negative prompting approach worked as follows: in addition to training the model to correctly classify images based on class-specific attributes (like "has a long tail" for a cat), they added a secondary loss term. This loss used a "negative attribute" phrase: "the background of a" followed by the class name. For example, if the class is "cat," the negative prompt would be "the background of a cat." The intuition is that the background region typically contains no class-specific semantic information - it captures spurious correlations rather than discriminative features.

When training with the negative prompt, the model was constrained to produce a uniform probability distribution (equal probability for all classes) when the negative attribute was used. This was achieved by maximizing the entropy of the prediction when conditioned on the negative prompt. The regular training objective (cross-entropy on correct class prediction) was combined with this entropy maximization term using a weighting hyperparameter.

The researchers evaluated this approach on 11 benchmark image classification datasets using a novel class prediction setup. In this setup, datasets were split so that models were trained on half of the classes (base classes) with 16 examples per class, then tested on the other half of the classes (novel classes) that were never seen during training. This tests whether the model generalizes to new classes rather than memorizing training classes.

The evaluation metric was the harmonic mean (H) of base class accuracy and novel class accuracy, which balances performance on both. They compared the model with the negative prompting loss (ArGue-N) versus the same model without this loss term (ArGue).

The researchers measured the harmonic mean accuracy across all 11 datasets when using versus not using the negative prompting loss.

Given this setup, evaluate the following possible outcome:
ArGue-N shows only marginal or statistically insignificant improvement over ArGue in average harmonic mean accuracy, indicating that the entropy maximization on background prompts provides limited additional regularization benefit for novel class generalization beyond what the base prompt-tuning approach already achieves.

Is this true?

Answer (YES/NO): NO